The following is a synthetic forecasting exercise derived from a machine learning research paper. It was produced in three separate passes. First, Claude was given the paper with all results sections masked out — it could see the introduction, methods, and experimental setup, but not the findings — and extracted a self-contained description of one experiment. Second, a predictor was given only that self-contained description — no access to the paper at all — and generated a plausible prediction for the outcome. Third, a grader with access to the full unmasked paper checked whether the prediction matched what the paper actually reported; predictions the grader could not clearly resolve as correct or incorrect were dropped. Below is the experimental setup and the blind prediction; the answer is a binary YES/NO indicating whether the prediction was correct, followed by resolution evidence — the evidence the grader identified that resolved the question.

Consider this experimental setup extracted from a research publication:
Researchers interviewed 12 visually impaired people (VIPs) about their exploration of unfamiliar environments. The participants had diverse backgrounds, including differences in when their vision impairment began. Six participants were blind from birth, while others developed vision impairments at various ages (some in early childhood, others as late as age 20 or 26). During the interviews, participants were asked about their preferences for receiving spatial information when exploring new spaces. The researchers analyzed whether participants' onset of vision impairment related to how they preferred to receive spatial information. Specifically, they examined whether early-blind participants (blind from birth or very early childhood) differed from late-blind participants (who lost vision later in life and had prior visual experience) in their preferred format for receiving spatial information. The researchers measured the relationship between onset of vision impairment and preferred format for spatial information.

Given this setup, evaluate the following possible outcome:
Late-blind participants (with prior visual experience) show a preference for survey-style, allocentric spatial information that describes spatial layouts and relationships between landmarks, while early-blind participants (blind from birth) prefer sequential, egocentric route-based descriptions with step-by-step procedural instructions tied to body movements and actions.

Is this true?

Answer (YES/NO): NO